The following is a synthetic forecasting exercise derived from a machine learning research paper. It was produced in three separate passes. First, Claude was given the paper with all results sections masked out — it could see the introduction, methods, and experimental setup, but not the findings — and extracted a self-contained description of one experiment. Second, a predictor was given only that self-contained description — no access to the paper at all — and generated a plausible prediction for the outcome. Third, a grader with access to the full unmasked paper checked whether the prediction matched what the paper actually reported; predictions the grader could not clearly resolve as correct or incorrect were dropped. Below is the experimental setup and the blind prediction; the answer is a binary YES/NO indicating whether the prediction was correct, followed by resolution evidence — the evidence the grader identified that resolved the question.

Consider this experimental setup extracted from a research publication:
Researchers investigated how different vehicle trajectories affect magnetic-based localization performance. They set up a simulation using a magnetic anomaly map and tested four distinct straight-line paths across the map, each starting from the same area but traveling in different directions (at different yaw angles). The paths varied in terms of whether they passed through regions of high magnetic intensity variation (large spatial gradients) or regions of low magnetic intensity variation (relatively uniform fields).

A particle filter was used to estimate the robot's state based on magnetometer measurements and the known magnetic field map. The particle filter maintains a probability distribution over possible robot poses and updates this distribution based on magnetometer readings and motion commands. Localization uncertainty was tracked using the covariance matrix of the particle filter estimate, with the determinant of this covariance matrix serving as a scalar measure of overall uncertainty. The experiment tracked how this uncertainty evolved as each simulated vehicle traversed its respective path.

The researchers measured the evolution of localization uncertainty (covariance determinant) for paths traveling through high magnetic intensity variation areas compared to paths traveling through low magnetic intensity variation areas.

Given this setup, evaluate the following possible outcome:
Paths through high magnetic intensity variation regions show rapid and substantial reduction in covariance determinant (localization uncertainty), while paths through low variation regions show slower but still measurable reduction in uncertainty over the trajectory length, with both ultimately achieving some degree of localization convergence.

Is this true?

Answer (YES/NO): NO